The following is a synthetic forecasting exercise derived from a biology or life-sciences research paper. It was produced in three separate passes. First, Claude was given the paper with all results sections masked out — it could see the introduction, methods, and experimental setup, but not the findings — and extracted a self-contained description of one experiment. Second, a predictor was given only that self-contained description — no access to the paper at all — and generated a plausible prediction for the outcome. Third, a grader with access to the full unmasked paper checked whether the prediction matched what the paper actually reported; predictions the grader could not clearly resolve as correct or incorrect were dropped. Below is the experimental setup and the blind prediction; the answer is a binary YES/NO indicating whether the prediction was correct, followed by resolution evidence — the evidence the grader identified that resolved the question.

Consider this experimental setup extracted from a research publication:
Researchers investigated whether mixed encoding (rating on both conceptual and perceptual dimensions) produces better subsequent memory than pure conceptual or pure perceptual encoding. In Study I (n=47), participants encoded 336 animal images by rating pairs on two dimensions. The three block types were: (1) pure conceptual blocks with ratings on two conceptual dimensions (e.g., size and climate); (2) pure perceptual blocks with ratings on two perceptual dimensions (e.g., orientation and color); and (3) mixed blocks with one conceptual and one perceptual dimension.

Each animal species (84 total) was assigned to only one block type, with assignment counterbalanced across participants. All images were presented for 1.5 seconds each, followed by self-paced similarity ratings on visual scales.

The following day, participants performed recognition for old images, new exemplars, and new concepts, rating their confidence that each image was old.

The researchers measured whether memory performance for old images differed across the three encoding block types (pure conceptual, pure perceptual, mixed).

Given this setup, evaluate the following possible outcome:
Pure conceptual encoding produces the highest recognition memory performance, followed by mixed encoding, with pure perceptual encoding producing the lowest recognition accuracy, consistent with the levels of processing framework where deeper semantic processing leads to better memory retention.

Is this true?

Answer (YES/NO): NO